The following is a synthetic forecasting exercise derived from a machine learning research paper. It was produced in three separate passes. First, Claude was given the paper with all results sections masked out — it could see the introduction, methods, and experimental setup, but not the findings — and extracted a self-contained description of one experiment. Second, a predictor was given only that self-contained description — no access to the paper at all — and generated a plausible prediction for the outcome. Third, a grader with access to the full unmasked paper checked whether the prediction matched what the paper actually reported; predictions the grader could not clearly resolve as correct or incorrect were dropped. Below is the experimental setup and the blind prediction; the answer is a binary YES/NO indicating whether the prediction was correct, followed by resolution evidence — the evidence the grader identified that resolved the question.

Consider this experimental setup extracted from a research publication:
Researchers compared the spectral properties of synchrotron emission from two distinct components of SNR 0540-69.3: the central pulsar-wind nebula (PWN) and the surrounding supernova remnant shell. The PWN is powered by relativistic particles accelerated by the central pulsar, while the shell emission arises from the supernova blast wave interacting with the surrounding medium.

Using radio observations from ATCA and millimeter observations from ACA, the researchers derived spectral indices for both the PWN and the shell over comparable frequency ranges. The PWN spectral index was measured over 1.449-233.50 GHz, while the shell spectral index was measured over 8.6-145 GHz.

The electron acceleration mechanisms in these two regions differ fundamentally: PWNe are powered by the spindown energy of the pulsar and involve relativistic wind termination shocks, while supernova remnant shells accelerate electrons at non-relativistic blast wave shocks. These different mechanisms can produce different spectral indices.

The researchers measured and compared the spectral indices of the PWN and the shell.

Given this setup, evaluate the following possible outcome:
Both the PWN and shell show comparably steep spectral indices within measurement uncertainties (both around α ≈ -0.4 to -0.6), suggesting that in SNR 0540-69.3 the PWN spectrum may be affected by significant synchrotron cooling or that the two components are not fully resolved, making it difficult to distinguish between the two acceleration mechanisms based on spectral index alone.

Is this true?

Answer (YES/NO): NO